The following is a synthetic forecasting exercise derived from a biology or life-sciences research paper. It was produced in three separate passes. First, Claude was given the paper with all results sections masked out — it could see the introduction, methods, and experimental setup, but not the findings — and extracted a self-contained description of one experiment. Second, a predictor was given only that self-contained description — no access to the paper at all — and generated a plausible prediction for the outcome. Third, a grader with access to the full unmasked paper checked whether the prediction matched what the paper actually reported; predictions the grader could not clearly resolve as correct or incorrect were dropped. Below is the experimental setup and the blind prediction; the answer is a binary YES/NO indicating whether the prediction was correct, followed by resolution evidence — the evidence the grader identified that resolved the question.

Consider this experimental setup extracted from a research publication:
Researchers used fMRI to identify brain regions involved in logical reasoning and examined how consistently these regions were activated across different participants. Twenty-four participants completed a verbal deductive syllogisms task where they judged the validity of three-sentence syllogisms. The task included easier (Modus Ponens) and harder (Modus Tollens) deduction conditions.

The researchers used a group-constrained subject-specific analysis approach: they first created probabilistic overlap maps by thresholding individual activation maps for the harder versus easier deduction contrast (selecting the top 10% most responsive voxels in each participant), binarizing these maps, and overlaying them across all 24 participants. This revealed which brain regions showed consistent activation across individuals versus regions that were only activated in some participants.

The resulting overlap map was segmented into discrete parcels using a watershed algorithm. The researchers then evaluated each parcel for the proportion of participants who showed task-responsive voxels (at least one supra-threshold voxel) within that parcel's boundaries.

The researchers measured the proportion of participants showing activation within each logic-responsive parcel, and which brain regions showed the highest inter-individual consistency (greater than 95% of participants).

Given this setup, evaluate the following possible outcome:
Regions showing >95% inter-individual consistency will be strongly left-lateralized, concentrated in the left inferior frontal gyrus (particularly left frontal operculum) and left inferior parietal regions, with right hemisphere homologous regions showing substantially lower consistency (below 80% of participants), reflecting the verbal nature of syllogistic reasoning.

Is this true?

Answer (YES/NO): NO